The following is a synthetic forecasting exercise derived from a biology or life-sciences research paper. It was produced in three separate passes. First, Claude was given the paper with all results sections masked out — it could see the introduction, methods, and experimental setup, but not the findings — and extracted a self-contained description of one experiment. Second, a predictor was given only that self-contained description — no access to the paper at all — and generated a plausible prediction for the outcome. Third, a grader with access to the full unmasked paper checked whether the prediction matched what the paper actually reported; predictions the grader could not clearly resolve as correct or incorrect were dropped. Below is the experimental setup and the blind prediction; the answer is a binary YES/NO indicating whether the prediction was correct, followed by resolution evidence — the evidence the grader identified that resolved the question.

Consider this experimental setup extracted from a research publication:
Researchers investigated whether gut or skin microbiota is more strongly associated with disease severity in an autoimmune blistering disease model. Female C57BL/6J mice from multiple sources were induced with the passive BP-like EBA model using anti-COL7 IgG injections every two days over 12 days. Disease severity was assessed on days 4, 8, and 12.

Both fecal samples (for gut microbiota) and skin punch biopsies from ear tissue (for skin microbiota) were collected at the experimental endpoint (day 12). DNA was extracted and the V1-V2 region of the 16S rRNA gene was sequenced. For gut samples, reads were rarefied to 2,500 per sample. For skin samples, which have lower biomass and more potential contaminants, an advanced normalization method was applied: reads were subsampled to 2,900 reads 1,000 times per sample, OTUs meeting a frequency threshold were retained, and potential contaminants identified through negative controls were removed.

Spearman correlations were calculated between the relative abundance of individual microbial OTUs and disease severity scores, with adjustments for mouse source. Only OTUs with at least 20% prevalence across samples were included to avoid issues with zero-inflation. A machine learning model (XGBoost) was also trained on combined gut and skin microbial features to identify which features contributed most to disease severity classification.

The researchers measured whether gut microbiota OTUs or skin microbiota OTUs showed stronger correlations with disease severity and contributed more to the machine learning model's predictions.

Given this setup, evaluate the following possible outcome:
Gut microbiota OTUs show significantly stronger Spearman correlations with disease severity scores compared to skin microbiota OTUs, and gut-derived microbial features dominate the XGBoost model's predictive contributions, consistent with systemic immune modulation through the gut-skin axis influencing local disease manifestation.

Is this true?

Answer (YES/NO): YES